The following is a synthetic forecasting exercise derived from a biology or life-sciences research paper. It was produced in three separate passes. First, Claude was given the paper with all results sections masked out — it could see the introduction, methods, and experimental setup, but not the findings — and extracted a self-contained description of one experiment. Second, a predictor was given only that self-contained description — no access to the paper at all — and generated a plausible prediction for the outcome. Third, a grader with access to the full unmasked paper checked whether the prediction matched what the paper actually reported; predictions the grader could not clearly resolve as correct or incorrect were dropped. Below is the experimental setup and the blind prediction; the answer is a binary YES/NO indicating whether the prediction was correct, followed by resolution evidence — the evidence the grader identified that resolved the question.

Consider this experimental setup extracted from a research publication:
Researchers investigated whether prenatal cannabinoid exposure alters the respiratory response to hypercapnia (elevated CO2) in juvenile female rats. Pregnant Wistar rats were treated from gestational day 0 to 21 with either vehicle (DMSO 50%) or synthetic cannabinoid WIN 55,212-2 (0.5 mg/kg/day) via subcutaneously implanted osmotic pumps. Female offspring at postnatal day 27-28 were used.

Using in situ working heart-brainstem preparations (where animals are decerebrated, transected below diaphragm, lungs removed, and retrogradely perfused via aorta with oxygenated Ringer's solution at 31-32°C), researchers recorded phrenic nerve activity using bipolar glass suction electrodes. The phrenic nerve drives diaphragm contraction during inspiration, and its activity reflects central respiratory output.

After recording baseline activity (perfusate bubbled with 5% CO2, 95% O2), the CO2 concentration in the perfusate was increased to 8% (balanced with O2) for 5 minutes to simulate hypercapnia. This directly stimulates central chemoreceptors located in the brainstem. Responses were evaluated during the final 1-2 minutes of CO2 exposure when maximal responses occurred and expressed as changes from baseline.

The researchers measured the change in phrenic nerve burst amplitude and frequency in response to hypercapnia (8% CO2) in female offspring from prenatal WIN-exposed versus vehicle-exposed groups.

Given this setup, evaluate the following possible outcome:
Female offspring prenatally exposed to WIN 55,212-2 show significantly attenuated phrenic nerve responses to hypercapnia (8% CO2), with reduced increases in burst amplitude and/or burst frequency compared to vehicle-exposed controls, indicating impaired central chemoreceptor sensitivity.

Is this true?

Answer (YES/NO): NO